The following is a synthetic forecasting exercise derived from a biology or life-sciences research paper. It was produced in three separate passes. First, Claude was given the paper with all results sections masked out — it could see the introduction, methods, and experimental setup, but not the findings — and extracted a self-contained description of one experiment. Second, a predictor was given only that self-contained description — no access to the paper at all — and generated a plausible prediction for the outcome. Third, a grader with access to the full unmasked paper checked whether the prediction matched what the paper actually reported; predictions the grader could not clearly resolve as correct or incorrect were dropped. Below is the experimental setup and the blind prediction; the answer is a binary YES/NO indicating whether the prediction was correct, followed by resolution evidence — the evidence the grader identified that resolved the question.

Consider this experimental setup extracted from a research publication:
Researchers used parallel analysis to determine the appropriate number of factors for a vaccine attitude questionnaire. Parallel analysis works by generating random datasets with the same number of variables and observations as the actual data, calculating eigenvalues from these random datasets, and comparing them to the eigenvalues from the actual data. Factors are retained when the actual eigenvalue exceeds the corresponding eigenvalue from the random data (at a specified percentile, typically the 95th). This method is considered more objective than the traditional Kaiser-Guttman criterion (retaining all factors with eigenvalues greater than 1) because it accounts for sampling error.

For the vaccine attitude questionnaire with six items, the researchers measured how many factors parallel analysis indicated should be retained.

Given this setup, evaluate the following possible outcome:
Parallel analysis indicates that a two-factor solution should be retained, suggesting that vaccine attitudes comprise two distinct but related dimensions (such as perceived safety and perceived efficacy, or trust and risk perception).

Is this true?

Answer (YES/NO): NO